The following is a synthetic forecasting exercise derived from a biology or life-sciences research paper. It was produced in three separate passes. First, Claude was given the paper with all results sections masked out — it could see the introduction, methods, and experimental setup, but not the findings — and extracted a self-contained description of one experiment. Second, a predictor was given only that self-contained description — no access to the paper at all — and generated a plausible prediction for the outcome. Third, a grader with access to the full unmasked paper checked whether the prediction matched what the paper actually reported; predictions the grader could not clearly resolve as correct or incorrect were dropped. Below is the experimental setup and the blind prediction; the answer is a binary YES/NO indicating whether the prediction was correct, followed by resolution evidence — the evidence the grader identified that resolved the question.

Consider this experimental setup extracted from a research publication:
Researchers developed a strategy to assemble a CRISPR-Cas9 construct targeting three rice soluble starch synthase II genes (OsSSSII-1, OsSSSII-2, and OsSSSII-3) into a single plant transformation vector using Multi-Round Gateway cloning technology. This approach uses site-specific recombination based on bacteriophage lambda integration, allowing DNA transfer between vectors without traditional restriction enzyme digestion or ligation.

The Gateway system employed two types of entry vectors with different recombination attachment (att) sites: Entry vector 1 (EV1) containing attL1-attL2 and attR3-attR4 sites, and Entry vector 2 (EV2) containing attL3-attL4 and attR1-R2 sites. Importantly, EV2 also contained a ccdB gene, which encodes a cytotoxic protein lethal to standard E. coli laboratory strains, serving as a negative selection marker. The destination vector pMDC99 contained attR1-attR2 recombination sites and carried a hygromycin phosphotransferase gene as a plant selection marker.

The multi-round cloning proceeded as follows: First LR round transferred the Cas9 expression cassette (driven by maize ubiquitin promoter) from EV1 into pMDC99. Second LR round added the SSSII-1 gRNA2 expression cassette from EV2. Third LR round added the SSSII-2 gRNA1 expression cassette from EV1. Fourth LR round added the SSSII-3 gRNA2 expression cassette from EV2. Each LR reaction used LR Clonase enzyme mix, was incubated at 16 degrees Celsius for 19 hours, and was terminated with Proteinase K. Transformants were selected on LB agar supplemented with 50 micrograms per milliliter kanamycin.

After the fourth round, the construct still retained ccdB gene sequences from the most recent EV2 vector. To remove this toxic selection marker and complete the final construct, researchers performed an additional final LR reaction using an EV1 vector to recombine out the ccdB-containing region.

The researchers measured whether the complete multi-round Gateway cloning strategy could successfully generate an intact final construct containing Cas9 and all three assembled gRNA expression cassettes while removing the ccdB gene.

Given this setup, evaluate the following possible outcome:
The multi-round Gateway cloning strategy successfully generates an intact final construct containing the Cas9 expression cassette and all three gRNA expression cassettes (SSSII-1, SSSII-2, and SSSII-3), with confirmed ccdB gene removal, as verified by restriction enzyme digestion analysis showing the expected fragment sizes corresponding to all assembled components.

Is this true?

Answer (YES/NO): NO